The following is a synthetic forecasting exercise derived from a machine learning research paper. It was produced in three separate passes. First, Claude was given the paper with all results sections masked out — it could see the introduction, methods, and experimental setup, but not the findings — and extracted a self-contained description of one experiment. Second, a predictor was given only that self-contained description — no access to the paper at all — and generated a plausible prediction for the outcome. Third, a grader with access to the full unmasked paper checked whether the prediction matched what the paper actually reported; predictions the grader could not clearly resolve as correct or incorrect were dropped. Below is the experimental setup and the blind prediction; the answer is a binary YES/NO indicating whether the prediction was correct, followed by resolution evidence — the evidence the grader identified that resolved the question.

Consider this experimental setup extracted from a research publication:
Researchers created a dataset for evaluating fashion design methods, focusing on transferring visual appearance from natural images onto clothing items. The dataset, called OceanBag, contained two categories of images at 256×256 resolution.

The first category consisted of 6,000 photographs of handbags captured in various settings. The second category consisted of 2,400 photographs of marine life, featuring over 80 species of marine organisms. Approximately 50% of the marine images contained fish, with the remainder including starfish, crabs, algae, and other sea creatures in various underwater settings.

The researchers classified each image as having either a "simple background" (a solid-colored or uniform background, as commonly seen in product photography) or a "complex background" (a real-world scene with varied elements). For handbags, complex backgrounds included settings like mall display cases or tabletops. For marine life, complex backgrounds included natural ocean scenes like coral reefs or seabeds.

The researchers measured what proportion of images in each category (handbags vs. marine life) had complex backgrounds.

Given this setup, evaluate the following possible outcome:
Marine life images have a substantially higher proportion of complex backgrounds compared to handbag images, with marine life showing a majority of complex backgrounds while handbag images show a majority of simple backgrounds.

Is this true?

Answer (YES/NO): NO